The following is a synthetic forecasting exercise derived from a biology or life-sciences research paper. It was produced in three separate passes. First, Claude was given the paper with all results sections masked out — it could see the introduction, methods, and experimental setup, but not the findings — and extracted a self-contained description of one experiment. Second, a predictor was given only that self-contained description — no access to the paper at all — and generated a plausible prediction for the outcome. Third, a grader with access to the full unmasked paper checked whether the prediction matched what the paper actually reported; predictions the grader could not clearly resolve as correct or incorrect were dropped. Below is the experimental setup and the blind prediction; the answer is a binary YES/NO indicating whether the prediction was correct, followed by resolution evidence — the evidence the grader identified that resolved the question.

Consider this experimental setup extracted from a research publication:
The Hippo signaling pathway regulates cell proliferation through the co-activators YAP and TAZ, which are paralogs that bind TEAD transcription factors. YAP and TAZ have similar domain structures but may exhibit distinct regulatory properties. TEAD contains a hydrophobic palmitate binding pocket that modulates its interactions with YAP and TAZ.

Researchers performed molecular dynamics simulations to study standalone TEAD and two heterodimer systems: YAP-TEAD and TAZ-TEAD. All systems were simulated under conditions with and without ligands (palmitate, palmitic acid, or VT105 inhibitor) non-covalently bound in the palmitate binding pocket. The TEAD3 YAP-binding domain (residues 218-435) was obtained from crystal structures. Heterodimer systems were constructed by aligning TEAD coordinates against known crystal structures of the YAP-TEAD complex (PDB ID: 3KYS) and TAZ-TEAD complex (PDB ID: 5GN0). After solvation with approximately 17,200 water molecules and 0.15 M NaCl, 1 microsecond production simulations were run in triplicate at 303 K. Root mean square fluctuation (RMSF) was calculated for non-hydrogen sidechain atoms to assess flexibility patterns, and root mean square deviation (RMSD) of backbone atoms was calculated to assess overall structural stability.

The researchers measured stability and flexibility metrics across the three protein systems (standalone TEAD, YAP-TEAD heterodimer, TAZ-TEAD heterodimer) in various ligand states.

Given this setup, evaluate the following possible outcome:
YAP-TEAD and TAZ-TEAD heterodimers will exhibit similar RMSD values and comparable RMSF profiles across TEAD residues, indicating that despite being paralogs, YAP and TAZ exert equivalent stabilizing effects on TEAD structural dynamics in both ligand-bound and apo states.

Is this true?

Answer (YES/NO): NO